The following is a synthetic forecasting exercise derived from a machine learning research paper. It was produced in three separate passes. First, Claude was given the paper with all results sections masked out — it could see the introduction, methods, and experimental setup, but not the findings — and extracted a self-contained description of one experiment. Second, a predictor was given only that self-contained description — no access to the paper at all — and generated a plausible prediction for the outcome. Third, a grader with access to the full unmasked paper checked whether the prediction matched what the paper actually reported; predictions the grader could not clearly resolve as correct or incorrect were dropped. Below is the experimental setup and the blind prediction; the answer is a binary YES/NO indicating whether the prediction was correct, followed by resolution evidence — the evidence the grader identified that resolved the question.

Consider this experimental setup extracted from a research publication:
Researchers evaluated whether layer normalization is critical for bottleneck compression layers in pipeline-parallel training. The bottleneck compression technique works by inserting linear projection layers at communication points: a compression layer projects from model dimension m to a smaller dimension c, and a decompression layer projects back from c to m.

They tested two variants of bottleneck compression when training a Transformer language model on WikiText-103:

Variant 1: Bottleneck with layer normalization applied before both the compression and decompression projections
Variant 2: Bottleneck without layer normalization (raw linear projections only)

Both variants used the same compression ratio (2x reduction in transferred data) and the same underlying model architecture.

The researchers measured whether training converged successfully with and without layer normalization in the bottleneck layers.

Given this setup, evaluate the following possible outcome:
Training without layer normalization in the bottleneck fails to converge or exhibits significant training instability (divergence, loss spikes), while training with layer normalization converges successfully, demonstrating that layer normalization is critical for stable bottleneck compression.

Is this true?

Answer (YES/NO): YES